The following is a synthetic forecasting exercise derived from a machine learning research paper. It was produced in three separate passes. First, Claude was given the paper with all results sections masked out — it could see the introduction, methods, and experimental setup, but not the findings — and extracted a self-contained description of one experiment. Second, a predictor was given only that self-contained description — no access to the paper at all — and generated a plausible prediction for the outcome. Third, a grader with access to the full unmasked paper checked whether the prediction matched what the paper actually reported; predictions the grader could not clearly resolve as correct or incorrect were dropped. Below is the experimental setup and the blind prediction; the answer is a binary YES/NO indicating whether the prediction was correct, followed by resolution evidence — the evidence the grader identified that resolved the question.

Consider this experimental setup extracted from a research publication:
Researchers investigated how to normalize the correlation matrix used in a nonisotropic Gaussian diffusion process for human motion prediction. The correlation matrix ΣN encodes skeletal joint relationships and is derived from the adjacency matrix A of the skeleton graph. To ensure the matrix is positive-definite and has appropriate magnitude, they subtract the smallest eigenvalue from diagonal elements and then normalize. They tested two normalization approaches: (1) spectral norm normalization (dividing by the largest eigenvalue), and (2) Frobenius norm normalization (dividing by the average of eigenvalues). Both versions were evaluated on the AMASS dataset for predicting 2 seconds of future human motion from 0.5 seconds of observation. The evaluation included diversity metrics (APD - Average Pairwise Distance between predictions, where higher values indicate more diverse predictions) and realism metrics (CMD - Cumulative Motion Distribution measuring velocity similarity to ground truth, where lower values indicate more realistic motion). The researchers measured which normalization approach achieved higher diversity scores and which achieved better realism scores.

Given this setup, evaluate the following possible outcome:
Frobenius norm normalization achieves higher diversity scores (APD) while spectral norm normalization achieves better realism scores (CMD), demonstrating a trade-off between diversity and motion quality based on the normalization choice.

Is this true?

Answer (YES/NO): YES